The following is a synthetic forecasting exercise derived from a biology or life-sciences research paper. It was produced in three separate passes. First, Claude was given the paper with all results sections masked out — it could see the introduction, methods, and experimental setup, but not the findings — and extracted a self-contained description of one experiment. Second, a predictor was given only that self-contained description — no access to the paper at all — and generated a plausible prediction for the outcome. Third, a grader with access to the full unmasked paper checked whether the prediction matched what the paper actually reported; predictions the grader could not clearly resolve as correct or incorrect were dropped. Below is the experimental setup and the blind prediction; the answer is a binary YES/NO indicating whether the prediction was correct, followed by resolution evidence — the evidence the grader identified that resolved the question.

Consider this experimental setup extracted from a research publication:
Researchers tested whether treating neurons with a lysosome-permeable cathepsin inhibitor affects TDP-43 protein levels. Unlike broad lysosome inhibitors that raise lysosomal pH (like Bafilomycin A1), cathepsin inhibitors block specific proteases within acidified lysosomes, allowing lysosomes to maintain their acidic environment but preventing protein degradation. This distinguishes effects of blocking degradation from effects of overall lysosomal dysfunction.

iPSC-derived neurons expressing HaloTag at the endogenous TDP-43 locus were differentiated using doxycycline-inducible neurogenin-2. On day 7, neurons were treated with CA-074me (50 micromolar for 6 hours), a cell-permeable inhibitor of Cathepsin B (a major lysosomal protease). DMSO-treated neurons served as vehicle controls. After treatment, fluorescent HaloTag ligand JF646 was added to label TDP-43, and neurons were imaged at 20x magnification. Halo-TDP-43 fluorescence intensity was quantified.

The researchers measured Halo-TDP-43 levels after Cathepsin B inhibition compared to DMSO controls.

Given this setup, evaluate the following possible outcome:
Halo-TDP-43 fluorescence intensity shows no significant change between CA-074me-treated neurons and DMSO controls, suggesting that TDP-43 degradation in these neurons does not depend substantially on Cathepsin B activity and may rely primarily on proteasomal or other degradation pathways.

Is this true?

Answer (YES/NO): NO